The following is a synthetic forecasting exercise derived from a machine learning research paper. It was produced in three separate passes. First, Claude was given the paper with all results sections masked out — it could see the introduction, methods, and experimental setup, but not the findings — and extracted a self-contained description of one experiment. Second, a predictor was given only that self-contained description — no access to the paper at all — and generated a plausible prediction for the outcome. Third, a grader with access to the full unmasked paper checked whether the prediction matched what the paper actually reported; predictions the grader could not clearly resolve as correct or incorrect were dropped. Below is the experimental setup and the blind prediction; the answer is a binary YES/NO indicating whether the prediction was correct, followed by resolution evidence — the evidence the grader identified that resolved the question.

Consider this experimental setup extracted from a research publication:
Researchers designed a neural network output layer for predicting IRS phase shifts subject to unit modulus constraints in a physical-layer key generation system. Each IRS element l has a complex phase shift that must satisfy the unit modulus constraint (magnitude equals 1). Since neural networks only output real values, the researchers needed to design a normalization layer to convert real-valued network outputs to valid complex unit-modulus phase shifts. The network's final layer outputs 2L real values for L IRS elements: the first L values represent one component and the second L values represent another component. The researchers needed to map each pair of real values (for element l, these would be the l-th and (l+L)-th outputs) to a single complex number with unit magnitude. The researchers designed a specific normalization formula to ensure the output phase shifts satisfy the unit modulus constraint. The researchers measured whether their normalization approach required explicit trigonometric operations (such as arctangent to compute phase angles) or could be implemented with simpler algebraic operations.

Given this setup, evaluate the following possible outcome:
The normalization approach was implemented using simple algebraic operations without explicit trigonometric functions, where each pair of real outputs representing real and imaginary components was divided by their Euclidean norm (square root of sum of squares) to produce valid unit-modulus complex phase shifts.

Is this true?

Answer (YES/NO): YES